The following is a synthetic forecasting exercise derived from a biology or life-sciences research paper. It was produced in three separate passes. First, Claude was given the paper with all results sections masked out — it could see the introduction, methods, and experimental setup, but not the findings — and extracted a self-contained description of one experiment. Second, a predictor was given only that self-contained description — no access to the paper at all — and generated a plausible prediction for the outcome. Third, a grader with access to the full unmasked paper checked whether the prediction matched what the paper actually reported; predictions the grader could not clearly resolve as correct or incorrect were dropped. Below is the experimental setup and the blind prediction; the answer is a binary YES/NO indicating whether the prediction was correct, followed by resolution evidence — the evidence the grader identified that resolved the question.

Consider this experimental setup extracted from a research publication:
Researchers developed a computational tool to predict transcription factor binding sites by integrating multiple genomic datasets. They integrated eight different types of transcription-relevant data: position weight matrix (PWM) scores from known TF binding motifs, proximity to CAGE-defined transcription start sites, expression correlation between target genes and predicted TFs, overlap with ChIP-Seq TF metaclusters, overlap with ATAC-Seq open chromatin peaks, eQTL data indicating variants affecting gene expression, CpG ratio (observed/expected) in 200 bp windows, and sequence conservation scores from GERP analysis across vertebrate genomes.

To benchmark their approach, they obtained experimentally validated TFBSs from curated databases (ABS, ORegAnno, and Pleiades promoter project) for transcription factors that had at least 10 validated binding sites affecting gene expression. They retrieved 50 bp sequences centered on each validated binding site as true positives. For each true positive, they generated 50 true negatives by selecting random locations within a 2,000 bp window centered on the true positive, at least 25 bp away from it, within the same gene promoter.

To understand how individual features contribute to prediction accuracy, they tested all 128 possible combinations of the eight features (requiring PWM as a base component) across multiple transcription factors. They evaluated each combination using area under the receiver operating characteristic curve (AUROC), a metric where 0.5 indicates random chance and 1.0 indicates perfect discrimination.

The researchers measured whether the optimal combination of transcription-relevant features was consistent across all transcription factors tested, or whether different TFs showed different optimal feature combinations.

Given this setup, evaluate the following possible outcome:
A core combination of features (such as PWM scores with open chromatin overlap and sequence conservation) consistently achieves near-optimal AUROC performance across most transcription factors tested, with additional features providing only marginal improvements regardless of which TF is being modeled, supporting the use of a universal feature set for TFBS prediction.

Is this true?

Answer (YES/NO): NO